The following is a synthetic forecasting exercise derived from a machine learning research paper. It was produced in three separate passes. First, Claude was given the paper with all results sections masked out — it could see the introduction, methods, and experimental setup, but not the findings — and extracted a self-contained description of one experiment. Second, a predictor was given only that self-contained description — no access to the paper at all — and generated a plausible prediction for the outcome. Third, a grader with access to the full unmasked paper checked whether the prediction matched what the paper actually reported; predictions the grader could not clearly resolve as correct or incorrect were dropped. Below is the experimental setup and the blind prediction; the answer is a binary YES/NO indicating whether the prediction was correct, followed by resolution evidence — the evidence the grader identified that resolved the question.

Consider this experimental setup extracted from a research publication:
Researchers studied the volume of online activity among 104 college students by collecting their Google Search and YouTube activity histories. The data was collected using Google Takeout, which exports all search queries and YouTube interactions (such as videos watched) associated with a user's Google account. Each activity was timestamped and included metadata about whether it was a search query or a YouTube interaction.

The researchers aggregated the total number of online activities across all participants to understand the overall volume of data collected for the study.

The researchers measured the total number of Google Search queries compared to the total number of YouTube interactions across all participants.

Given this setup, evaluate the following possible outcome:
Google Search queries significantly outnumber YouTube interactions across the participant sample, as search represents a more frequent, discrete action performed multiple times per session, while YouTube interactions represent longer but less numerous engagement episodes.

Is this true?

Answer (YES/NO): YES